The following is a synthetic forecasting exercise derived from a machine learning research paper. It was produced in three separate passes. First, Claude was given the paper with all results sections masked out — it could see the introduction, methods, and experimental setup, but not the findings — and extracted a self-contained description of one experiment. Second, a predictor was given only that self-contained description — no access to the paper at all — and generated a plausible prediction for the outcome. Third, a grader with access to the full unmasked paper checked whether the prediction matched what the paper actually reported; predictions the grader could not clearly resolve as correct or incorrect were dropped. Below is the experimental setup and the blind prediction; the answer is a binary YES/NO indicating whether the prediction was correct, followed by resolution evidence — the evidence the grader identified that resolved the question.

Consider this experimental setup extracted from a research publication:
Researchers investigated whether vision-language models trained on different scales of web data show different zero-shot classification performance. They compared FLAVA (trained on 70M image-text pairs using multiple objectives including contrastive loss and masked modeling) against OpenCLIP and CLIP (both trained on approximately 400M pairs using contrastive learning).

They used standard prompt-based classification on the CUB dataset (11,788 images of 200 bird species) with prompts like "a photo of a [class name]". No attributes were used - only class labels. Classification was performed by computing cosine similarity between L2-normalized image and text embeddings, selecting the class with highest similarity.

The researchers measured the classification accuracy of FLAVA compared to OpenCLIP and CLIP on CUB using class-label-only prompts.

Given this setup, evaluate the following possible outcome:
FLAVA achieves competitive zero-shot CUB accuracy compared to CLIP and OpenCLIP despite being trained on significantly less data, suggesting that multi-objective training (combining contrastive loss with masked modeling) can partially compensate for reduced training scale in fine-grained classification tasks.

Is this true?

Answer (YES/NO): NO